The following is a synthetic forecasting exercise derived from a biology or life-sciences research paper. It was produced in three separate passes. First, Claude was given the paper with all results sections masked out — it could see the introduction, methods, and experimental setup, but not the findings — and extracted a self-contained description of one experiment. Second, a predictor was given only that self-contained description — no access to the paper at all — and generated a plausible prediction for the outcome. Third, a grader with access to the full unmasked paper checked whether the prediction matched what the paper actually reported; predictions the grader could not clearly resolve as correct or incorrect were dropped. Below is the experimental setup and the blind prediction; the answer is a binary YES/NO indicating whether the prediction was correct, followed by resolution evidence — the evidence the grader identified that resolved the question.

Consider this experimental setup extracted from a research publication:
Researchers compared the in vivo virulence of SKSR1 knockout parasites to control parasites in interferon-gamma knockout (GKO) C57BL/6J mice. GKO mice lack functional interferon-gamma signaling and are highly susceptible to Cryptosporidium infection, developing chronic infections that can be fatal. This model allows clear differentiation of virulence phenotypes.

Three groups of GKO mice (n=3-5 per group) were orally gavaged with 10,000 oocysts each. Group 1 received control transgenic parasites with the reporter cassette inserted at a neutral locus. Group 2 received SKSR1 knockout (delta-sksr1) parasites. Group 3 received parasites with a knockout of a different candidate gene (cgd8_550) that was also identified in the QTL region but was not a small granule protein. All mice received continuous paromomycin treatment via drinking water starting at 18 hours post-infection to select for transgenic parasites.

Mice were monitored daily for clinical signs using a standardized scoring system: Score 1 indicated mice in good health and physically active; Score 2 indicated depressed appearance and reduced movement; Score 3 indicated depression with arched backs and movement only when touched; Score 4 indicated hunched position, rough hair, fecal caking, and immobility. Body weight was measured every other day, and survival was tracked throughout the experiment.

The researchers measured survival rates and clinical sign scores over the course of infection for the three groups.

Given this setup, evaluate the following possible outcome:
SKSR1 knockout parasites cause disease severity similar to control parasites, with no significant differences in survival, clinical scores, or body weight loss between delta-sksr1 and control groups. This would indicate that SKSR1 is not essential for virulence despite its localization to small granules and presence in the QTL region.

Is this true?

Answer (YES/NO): NO